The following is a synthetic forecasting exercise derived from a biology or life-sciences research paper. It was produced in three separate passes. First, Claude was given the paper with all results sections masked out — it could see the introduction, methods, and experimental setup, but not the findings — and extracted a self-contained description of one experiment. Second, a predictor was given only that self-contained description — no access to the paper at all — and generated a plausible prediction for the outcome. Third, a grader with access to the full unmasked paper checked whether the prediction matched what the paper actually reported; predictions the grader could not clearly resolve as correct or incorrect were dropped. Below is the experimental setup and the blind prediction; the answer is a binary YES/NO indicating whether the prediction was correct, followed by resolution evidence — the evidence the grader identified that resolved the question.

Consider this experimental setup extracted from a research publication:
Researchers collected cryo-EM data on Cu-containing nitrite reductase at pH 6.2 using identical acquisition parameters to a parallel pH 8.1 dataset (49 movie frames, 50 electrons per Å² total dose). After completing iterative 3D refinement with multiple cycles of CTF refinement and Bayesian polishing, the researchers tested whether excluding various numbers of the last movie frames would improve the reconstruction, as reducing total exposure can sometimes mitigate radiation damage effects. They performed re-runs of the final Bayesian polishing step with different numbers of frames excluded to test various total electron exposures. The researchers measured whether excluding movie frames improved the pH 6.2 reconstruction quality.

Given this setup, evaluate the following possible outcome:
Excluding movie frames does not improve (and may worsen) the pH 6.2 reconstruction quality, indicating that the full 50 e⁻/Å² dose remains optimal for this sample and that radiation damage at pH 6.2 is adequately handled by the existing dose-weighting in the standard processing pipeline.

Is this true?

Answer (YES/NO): YES